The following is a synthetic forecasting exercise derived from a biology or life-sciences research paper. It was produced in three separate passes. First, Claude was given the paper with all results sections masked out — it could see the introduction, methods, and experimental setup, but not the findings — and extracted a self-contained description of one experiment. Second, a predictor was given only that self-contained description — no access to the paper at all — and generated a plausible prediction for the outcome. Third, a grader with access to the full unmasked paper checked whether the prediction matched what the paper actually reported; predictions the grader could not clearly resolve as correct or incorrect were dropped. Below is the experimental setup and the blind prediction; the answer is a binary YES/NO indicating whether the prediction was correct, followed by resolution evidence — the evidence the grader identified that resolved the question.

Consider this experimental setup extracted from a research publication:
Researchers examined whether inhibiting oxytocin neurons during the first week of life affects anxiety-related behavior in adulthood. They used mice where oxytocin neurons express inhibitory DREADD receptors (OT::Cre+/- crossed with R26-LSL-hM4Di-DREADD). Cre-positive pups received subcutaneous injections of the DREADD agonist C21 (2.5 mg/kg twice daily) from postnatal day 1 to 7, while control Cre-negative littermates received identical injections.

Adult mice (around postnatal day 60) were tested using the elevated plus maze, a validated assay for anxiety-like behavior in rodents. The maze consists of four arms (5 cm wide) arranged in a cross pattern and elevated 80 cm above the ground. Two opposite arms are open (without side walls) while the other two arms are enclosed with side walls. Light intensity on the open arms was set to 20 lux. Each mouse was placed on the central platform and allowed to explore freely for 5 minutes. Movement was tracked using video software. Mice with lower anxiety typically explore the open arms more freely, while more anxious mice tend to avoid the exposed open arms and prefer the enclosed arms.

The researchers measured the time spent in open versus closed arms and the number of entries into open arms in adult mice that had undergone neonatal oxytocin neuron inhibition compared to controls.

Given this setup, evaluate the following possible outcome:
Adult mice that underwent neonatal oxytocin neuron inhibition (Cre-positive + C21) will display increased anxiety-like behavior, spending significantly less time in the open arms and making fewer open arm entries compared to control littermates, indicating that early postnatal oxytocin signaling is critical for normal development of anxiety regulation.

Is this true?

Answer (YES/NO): NO